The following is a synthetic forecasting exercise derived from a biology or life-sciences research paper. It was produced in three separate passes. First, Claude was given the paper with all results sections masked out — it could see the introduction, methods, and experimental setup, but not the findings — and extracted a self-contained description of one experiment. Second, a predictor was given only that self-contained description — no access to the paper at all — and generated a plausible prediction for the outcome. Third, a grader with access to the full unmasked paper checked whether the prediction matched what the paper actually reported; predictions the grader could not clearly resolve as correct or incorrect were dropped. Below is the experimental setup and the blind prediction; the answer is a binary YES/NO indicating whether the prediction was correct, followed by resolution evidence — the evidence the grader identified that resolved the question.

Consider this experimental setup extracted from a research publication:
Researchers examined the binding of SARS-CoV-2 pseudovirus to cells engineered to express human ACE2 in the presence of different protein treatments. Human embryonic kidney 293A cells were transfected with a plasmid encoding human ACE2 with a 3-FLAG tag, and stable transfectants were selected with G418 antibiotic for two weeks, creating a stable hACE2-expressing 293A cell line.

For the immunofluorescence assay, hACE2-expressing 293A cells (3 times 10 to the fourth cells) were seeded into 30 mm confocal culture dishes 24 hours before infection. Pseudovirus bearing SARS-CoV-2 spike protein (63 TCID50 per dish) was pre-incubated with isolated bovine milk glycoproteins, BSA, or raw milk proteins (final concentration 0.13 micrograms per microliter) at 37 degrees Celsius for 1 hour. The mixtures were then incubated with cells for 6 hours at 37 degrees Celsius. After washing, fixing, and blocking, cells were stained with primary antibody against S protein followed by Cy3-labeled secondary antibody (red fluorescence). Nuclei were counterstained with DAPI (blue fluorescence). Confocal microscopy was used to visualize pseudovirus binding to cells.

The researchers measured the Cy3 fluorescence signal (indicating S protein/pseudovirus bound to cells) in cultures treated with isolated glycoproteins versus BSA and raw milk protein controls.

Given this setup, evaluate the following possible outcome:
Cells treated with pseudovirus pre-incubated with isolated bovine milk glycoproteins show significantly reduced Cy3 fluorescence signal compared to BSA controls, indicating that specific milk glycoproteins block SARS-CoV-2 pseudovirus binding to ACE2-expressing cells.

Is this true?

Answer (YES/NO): YES